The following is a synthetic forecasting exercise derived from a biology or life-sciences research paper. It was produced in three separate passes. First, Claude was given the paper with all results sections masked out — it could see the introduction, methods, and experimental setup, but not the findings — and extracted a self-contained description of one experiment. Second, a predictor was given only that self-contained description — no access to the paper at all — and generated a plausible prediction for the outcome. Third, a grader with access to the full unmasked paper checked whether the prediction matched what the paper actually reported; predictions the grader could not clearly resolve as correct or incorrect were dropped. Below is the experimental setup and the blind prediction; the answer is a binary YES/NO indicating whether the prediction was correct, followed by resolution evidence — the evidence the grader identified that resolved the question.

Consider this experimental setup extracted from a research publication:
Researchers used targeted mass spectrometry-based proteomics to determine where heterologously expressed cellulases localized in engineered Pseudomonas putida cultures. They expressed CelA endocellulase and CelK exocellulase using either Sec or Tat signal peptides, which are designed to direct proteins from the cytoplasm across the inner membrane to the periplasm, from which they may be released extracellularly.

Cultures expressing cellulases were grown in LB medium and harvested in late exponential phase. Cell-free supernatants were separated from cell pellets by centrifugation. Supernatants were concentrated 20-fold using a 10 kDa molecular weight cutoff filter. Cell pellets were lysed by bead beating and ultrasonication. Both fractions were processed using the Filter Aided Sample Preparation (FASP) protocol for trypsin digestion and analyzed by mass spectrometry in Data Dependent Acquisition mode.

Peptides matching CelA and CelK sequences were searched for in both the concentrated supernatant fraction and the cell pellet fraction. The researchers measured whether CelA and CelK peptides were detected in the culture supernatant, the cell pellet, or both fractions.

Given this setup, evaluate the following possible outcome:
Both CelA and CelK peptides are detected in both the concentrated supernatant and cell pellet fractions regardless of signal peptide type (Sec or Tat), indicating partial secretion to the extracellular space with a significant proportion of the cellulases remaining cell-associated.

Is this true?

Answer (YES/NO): NO